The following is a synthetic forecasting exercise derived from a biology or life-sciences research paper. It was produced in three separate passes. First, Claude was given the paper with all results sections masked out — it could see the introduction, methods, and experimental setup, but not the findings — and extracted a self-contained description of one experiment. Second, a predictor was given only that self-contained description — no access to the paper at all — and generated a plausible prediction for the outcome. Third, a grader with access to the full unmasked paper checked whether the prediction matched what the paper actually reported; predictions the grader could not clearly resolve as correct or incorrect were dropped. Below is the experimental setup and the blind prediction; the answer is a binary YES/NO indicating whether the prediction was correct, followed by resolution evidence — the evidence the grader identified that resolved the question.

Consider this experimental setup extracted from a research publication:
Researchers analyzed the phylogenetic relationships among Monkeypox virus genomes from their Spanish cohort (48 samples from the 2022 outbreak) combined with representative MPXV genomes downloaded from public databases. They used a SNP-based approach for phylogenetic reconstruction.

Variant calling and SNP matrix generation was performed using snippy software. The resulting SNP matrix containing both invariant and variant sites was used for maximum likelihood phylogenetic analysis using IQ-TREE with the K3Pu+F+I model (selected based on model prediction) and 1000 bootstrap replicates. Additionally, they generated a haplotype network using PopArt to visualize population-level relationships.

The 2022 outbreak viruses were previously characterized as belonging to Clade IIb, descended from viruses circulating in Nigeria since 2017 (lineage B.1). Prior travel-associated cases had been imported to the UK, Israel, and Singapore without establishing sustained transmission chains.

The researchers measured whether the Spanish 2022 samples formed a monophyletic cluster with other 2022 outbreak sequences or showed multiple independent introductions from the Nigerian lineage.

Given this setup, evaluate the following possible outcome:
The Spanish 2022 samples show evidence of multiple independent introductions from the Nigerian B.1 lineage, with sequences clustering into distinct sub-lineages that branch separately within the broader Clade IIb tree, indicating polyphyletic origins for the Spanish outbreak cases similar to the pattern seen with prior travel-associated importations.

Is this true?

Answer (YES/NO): NO